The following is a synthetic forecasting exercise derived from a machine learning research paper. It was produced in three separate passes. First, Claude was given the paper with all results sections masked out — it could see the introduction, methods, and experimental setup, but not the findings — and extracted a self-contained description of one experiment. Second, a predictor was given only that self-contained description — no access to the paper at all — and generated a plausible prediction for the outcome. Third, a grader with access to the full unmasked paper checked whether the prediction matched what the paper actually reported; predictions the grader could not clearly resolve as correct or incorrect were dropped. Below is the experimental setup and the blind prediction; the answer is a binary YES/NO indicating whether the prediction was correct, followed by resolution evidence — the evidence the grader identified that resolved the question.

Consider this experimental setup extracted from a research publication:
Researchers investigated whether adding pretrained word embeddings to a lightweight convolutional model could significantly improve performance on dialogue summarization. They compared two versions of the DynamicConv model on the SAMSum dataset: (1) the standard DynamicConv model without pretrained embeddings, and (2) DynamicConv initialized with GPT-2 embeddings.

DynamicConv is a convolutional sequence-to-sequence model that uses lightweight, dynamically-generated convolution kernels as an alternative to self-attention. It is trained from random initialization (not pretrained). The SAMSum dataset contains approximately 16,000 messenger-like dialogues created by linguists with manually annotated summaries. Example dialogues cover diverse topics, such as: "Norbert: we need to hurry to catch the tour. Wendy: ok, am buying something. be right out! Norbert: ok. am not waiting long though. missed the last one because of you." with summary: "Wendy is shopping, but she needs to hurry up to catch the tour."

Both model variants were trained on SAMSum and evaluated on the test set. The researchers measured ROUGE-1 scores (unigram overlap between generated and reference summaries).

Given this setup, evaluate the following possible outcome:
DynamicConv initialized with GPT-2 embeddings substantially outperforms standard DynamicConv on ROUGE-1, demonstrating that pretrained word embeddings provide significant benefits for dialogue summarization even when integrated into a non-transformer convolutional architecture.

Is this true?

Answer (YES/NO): YES